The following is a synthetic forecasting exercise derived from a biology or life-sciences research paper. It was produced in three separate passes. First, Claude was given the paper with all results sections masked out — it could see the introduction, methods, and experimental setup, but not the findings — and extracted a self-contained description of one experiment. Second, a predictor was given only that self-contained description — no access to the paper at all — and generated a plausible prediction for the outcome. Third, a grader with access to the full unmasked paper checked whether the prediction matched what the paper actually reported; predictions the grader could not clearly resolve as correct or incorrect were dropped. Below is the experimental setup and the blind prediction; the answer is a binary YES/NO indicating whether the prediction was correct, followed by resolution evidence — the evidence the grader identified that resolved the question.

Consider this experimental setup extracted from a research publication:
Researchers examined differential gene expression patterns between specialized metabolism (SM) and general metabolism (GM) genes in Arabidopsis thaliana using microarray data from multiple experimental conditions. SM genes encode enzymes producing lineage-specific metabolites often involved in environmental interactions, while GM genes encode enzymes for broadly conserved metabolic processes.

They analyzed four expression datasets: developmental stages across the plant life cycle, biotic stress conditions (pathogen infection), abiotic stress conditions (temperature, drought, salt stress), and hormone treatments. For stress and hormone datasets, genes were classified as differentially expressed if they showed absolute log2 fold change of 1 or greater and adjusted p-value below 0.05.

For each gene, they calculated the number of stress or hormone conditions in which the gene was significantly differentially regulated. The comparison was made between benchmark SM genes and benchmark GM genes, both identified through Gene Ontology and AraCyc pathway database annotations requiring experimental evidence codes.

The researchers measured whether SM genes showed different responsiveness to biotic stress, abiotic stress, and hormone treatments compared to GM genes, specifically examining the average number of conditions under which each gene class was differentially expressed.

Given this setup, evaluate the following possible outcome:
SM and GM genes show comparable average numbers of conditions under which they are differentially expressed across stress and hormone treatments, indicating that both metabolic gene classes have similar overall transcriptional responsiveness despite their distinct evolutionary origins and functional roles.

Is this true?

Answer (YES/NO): NO